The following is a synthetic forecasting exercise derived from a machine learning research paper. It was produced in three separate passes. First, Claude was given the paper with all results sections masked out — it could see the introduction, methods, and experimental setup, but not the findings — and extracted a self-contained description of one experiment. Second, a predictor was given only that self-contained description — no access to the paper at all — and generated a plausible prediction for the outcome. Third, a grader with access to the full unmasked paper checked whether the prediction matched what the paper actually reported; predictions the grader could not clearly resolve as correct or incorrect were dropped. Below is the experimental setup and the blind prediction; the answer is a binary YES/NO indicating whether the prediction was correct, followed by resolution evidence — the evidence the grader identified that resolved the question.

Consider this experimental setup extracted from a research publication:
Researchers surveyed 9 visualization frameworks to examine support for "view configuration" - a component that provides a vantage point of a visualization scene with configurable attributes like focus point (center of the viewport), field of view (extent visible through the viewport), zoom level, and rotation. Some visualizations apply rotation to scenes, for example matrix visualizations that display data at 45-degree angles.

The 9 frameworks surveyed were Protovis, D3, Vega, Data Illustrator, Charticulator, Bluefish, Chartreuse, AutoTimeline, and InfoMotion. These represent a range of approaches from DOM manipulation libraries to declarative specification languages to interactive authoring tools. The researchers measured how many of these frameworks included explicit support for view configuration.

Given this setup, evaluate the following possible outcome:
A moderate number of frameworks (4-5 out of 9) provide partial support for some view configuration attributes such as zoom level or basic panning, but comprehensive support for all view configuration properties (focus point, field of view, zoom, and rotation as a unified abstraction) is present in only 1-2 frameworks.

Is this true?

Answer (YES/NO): NO